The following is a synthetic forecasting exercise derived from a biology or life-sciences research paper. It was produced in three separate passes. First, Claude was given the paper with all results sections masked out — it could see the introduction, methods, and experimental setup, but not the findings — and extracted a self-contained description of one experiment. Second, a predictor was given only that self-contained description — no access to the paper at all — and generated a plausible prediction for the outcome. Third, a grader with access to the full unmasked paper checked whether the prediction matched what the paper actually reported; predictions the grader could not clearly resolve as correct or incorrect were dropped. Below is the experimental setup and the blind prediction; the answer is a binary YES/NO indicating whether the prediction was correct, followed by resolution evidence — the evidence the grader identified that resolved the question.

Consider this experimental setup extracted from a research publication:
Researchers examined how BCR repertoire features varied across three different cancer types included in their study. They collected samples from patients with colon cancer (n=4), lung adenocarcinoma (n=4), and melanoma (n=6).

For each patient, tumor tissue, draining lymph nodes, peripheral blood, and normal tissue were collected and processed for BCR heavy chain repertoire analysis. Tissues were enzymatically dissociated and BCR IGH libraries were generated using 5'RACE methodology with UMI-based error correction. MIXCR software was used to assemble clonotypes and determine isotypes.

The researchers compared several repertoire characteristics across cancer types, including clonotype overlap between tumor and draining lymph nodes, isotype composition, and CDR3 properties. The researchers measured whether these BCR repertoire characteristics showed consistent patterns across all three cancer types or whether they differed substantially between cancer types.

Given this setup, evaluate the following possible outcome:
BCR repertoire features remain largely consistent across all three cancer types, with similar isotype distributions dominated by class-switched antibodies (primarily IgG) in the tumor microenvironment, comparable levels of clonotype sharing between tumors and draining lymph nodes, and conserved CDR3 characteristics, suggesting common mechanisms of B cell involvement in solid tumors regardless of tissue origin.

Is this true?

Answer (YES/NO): NO